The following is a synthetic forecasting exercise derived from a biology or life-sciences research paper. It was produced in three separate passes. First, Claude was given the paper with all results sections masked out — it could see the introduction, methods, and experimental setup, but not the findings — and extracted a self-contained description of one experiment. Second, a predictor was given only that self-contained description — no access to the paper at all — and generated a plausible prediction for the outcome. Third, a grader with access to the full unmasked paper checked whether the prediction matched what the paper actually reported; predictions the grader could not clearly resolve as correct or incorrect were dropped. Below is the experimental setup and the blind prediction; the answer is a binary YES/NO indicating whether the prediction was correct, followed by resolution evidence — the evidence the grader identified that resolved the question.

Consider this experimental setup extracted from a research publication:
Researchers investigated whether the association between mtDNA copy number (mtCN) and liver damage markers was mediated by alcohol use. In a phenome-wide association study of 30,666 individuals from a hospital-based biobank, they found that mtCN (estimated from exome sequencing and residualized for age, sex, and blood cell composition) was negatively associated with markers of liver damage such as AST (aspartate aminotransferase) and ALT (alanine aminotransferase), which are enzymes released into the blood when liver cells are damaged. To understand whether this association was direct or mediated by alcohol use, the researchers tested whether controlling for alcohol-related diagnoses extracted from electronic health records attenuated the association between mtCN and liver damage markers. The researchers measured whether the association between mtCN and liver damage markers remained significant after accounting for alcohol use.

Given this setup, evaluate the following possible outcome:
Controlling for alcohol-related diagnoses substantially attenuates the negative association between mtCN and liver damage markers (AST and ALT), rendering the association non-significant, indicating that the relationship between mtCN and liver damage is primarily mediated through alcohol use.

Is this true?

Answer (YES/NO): NO